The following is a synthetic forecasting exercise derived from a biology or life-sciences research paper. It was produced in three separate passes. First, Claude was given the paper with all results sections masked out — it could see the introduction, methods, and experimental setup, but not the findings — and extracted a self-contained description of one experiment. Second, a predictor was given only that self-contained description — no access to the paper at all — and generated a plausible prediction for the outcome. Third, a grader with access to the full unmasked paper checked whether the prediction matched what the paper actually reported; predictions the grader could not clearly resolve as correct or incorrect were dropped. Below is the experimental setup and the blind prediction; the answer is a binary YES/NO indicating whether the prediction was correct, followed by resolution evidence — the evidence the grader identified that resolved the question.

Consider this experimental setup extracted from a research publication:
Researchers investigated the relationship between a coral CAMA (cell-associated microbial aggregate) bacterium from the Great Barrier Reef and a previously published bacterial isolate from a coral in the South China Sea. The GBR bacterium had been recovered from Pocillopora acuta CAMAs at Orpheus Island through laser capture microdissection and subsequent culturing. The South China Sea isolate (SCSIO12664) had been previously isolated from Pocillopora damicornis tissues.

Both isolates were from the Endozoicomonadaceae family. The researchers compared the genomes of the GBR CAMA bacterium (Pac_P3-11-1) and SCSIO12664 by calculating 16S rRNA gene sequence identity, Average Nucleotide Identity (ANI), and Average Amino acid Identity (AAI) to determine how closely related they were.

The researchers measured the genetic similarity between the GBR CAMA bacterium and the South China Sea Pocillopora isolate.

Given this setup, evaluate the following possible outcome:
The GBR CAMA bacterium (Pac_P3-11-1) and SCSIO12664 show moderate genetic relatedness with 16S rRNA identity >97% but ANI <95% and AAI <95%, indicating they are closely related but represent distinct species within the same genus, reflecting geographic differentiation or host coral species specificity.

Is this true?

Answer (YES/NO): NO